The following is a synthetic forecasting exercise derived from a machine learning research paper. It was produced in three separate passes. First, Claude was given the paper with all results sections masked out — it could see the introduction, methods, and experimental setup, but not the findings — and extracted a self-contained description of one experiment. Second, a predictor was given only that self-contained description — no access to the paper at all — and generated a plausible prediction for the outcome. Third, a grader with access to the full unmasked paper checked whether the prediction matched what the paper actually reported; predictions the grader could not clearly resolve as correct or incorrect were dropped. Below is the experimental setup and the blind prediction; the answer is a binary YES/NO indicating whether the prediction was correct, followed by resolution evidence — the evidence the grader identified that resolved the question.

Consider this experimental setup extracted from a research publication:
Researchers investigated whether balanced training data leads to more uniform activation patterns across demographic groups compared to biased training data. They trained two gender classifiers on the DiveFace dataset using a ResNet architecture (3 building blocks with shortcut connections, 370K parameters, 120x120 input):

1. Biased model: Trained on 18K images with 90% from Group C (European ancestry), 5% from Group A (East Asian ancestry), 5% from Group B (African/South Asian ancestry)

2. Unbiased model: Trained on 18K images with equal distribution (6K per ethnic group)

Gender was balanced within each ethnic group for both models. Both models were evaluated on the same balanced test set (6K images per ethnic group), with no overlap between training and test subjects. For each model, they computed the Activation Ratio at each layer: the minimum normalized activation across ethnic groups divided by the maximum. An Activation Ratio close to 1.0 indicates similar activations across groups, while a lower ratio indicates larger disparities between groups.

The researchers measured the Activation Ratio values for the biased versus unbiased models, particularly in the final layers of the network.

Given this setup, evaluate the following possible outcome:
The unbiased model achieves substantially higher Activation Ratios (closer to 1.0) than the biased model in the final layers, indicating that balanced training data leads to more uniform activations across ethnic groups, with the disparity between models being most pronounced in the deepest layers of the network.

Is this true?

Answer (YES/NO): YES